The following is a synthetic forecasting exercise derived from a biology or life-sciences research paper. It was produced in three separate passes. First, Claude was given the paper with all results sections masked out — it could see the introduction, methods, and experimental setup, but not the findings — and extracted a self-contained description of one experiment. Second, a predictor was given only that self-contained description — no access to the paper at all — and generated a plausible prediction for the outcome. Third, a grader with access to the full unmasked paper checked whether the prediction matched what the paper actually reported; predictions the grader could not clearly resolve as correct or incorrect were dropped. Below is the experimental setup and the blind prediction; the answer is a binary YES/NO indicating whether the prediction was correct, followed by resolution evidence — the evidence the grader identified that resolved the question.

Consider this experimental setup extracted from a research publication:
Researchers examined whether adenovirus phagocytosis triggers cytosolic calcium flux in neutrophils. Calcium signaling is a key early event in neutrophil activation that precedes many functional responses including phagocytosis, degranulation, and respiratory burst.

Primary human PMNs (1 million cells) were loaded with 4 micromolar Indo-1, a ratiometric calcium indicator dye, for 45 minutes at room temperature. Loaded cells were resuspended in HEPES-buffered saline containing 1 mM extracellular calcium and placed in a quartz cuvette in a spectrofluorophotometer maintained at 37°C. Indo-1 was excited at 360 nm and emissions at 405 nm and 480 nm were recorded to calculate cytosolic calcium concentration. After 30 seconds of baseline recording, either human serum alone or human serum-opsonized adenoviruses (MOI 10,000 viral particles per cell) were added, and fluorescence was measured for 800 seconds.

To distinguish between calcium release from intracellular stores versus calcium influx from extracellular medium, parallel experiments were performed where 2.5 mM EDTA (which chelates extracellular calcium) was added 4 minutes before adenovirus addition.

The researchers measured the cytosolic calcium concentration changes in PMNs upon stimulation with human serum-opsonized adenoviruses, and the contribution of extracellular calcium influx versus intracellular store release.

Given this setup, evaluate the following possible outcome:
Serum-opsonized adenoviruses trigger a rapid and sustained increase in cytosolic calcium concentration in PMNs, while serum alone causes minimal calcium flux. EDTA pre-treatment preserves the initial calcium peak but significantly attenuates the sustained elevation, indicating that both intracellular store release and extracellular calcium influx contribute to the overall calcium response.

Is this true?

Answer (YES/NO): NO